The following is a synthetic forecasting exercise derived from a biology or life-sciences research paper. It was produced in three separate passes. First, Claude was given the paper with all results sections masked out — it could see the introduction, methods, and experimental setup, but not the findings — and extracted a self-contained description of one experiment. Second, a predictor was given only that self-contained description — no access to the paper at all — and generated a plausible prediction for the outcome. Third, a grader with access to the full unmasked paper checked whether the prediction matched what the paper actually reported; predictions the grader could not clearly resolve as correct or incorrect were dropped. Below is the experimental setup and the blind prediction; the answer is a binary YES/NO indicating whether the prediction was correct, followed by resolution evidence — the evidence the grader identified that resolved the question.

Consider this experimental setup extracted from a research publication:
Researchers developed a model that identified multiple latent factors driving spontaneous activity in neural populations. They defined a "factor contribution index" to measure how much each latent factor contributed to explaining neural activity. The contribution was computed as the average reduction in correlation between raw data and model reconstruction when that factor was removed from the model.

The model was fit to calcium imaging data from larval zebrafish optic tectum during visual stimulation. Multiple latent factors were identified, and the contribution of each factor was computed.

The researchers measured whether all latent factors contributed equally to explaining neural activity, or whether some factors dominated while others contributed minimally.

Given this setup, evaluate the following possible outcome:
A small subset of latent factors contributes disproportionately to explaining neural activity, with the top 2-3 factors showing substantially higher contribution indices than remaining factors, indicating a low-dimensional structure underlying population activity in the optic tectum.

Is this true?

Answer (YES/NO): NO